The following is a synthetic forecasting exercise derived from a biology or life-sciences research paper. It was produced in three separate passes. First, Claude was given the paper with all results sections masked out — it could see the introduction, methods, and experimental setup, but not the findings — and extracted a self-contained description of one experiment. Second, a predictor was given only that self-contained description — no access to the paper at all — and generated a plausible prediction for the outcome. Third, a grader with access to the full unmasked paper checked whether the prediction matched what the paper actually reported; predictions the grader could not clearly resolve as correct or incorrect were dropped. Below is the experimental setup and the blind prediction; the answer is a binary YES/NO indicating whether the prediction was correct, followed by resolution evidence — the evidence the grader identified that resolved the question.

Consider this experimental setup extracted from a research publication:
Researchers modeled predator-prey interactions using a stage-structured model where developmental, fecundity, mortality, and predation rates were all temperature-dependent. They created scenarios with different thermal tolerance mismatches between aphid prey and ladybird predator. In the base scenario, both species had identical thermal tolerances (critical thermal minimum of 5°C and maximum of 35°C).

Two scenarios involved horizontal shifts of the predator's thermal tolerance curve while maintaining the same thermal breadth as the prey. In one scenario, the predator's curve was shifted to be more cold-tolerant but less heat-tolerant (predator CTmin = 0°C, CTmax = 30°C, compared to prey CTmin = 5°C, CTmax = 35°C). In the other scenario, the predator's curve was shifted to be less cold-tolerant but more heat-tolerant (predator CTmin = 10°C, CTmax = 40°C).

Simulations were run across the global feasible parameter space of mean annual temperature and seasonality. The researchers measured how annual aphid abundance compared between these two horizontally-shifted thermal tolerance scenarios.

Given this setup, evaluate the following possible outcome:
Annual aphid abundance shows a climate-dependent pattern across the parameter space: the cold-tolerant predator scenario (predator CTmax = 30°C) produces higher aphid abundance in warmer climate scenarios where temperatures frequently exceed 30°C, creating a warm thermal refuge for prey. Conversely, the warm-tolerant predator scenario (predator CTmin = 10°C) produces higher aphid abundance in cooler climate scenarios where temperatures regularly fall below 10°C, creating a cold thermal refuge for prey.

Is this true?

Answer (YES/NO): NO